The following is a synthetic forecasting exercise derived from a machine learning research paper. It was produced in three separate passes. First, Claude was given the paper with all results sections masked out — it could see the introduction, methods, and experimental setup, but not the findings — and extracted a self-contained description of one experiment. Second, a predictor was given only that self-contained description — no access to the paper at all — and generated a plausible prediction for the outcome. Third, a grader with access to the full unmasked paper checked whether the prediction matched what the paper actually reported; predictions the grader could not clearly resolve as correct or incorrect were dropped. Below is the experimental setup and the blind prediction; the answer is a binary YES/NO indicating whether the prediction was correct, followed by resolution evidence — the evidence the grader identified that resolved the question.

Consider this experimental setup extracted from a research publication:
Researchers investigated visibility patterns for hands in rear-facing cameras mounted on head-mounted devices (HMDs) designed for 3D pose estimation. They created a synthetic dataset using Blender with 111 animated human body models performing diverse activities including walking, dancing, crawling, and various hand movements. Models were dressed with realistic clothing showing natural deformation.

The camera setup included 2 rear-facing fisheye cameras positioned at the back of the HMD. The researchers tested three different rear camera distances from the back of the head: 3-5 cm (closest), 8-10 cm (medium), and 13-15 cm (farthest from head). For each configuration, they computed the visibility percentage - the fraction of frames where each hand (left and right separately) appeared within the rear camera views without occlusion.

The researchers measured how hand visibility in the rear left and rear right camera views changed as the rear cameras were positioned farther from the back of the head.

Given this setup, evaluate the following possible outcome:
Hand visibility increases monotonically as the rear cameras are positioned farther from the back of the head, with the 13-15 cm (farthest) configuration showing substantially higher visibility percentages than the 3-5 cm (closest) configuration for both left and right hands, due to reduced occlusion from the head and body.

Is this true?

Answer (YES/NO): NO